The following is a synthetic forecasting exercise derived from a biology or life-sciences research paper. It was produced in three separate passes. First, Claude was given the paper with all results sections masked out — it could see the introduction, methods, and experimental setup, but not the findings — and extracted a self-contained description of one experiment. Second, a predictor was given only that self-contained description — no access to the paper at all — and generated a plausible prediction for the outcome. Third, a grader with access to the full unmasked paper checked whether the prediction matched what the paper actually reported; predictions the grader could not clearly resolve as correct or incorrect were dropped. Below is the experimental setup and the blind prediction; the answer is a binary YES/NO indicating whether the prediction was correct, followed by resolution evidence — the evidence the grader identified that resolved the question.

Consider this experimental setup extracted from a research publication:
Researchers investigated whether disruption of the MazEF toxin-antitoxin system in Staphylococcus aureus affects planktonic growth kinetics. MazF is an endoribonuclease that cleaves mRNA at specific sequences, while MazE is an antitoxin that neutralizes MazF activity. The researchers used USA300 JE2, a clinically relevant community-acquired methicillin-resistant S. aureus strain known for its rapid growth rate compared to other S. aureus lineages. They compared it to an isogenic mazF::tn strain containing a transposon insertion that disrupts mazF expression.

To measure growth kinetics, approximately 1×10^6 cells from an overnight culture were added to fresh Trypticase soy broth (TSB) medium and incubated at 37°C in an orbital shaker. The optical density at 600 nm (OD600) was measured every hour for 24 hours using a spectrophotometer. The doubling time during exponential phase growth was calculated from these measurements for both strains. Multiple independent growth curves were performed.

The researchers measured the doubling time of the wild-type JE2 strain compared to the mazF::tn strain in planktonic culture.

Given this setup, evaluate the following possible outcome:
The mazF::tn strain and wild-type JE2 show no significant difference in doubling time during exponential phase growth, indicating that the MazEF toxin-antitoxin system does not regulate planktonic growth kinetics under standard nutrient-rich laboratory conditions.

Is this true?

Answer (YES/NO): NO